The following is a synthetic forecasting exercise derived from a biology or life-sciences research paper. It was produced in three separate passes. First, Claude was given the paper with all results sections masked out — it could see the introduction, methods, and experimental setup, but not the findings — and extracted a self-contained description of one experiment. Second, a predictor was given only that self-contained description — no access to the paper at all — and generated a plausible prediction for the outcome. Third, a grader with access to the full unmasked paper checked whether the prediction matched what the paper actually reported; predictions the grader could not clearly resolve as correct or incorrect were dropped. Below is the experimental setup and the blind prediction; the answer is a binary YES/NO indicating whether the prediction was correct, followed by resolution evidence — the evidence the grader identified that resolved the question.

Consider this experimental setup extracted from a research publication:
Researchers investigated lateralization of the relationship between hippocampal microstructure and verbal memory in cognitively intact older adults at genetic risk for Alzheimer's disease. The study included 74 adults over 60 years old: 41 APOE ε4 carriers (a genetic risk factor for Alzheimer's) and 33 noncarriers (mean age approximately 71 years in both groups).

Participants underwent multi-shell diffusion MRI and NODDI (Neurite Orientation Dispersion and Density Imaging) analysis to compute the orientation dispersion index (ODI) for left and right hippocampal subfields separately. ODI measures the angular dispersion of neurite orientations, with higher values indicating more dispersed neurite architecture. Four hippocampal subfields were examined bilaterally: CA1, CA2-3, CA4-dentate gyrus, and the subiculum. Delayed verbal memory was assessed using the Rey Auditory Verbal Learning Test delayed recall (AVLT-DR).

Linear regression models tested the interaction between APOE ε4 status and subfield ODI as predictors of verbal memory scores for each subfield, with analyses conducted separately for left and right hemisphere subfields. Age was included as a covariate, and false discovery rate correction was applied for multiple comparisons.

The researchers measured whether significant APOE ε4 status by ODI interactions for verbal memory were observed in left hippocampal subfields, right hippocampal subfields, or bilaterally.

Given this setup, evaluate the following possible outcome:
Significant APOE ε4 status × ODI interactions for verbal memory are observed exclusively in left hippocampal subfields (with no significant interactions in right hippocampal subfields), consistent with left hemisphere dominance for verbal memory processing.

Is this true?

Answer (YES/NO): YES